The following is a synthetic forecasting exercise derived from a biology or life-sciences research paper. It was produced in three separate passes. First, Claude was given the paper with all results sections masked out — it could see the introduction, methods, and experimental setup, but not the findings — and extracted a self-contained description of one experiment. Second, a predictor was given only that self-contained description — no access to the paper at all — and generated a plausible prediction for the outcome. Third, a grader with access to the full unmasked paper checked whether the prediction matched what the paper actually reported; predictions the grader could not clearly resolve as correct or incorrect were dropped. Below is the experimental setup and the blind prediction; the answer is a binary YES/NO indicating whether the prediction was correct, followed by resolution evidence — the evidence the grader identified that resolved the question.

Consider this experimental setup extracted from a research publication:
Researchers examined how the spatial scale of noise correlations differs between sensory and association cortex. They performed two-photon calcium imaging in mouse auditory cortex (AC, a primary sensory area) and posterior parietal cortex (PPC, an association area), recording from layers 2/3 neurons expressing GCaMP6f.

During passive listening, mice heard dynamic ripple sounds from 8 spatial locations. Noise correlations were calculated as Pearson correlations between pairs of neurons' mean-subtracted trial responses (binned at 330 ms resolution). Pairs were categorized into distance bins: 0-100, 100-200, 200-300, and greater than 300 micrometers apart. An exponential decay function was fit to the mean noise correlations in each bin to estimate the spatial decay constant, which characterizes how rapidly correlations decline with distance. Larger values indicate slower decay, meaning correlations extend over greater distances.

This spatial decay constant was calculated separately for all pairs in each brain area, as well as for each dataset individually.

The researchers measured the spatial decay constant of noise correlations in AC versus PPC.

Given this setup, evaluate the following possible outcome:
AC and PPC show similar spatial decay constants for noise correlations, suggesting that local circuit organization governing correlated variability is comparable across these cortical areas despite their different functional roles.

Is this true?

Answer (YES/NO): NO